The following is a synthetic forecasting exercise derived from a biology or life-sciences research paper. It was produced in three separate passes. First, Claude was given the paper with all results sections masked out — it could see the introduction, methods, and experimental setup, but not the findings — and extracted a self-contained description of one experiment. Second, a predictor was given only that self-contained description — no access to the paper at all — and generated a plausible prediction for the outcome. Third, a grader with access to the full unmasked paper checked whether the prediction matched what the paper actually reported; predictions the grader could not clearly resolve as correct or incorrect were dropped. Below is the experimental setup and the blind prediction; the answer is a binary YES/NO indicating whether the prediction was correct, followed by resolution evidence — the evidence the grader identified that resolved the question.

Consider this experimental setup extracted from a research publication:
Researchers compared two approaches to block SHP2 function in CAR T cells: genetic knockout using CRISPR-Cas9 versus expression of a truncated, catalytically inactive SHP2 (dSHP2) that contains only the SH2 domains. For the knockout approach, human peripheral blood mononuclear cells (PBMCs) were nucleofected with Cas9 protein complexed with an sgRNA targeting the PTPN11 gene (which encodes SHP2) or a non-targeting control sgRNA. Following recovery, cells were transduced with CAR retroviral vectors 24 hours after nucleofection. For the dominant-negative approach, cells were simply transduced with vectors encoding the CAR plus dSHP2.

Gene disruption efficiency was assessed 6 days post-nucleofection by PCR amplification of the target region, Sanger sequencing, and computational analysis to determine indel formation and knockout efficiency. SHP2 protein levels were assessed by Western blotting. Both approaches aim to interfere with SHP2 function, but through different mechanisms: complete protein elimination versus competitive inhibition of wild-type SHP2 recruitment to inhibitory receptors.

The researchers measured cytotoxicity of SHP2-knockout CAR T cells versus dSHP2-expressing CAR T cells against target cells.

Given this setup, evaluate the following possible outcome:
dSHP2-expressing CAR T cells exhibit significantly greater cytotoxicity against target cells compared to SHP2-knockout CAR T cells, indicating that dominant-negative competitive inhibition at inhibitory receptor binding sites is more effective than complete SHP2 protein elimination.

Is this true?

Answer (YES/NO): YES